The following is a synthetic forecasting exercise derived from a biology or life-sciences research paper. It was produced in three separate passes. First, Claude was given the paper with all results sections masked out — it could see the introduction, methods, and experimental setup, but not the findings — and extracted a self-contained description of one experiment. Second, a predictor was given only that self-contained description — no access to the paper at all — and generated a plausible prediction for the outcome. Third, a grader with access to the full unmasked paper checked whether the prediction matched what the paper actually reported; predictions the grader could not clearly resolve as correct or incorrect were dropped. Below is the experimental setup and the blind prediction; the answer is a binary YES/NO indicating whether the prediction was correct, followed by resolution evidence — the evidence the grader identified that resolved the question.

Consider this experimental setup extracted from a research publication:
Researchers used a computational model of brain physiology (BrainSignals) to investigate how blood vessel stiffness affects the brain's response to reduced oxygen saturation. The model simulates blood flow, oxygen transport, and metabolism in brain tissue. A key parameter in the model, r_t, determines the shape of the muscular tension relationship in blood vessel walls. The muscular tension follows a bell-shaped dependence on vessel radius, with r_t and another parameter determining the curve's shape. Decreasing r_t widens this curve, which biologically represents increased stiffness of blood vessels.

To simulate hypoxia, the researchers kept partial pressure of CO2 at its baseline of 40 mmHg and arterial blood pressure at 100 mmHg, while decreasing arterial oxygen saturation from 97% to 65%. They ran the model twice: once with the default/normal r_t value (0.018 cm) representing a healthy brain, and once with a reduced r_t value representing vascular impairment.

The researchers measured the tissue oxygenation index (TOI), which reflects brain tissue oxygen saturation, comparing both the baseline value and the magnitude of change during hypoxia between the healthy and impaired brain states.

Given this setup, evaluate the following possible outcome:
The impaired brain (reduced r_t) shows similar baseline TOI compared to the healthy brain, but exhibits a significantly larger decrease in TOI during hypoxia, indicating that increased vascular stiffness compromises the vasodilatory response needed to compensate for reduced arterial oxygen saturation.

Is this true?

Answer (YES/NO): NO